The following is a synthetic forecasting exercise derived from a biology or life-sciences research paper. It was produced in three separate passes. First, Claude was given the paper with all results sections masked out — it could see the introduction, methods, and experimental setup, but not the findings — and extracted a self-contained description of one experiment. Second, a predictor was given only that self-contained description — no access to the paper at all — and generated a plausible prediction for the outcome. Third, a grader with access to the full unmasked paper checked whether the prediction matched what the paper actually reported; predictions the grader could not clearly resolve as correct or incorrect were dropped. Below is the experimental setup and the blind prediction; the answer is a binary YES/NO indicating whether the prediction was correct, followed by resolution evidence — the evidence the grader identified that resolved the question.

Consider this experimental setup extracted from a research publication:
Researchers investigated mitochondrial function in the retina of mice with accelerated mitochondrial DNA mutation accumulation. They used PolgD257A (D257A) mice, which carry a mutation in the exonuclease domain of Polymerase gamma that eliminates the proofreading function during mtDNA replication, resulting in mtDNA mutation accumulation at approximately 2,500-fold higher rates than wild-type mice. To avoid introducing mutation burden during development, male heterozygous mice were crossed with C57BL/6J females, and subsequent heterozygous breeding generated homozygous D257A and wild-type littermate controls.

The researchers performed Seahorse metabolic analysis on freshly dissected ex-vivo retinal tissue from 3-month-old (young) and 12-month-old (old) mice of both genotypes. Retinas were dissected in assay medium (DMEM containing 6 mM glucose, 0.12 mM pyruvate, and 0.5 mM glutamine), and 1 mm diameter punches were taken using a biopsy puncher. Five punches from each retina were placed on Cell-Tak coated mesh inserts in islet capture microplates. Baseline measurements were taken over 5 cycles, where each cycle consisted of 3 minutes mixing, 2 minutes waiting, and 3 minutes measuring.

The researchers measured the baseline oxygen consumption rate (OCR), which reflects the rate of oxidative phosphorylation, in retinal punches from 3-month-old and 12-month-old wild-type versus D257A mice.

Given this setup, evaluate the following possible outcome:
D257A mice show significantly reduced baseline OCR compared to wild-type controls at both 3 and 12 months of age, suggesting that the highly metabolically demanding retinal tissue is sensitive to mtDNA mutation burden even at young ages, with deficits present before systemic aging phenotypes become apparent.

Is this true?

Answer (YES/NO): NO